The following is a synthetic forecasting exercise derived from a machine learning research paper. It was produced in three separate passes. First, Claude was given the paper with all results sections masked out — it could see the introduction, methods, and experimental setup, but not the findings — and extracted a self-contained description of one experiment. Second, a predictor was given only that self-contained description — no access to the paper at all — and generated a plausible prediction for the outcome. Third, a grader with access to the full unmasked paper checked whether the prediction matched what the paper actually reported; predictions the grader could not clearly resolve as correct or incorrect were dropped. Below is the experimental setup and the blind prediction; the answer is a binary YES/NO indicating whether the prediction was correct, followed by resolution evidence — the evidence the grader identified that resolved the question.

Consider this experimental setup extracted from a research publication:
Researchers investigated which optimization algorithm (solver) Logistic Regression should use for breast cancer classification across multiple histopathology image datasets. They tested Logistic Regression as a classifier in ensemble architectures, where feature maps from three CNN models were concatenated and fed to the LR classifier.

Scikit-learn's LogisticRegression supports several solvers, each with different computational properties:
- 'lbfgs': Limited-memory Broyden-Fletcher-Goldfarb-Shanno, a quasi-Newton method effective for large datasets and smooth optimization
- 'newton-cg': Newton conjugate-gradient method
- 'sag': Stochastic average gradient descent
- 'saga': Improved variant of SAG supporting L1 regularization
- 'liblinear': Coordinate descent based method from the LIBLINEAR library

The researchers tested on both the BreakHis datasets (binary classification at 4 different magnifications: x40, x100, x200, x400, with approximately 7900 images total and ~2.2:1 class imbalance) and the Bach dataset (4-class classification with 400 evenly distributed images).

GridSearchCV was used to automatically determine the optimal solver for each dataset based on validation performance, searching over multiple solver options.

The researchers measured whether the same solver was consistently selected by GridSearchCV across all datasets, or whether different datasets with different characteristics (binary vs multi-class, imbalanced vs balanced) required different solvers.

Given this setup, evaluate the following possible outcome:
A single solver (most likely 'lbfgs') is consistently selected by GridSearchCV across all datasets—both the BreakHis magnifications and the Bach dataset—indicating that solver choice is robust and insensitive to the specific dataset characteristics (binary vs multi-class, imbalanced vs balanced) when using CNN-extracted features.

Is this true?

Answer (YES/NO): YES